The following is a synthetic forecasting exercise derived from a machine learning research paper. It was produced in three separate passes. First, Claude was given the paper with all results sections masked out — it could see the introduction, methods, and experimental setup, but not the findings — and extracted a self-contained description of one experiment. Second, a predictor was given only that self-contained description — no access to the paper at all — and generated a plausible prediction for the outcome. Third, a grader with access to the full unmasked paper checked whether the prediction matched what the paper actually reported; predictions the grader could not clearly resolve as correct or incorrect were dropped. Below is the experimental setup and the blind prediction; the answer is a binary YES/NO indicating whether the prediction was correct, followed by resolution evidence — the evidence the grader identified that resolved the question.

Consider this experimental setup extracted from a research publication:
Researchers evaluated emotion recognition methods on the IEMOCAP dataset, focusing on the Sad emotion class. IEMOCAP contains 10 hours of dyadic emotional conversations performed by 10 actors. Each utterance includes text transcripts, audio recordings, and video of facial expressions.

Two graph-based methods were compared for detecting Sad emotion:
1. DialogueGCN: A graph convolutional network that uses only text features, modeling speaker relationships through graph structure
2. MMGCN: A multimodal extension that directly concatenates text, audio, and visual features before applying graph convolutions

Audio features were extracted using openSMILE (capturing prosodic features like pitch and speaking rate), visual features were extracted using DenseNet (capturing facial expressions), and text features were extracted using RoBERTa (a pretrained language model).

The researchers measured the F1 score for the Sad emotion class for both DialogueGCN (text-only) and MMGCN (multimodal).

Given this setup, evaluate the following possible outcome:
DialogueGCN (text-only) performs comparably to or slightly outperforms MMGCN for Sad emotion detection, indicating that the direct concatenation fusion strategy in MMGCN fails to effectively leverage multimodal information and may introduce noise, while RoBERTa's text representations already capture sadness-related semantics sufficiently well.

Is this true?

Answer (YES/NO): YES